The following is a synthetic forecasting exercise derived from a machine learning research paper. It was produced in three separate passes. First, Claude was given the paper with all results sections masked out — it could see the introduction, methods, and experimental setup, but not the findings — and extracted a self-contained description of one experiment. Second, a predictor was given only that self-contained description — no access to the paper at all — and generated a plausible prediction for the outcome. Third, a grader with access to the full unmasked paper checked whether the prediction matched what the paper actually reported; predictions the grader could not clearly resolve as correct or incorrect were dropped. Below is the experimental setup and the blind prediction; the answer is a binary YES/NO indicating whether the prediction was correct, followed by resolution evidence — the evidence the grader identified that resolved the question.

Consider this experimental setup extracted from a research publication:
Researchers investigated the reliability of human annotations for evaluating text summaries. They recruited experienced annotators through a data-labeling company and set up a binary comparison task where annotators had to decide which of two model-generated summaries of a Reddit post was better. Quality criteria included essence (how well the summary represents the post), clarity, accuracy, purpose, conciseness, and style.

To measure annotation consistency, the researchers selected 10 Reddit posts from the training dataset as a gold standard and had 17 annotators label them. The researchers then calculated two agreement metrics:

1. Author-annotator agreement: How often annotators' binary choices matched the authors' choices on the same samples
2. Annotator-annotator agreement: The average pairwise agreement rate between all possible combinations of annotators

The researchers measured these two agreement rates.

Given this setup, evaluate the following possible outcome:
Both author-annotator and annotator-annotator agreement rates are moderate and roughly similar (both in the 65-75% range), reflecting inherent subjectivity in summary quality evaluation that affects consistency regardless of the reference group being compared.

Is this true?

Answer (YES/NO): NO